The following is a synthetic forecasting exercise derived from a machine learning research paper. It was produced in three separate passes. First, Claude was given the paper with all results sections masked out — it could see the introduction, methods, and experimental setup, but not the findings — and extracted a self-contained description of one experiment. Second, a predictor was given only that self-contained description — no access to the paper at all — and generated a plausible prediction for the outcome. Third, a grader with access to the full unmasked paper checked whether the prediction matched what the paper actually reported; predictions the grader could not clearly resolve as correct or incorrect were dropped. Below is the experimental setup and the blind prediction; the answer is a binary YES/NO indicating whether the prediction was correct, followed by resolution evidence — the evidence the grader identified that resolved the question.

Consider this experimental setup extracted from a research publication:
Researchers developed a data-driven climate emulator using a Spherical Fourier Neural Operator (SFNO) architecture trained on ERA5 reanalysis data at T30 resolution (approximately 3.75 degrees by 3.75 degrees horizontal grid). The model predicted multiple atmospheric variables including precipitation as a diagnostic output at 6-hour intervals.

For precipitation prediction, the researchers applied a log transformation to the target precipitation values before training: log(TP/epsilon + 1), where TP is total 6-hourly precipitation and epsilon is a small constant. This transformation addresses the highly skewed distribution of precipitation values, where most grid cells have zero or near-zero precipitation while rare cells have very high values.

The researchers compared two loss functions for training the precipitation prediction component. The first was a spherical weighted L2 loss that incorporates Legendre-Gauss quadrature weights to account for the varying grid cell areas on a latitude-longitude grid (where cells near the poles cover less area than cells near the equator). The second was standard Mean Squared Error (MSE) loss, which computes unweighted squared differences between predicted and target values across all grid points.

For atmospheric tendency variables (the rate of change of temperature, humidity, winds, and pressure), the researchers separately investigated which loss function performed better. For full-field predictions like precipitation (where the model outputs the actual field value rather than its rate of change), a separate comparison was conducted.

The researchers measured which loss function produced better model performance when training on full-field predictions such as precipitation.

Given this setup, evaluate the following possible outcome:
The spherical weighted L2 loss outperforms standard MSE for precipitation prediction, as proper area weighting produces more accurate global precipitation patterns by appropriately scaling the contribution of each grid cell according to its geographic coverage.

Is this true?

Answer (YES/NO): NO